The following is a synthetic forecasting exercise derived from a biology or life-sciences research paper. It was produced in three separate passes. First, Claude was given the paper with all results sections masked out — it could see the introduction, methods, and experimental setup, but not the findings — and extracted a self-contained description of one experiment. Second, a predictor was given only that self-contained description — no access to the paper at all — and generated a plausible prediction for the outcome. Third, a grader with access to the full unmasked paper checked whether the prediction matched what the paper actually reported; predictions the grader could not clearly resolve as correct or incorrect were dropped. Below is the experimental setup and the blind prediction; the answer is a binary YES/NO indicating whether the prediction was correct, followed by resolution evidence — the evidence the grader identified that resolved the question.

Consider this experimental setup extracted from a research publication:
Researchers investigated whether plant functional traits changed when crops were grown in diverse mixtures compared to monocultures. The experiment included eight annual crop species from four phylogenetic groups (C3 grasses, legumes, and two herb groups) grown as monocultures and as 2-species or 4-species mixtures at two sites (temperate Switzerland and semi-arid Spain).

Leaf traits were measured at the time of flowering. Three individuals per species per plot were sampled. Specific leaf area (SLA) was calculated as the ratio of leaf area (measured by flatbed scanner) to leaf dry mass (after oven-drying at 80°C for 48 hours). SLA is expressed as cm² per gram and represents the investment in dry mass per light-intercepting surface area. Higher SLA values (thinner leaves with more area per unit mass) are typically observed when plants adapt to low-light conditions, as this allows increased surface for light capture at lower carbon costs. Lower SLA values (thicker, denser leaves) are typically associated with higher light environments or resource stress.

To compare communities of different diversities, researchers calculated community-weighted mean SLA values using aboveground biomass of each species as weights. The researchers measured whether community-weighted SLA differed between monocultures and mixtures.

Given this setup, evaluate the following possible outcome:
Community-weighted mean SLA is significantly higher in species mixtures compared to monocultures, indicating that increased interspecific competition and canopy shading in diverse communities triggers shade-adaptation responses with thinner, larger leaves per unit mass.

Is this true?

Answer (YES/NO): NO